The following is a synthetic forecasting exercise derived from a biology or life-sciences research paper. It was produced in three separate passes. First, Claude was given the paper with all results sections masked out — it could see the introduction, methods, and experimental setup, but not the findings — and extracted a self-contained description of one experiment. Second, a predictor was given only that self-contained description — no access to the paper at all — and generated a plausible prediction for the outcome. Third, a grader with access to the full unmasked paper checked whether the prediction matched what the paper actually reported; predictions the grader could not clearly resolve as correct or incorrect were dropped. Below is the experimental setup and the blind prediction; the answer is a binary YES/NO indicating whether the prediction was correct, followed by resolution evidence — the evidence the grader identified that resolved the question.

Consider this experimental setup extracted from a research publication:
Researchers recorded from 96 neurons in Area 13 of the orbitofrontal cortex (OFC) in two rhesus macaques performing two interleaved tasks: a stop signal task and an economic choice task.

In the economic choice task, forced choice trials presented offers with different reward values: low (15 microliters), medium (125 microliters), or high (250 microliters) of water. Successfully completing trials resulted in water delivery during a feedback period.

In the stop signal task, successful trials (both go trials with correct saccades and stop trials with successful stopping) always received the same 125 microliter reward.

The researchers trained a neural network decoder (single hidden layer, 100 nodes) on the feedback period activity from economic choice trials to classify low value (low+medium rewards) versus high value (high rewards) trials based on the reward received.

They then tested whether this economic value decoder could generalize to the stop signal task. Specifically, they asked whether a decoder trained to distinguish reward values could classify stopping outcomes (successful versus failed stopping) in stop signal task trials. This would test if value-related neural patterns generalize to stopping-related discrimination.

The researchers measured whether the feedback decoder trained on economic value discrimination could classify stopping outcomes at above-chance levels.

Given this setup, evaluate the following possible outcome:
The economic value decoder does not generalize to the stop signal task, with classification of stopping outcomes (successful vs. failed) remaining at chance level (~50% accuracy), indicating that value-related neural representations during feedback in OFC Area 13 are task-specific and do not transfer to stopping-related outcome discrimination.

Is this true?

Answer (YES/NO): NO